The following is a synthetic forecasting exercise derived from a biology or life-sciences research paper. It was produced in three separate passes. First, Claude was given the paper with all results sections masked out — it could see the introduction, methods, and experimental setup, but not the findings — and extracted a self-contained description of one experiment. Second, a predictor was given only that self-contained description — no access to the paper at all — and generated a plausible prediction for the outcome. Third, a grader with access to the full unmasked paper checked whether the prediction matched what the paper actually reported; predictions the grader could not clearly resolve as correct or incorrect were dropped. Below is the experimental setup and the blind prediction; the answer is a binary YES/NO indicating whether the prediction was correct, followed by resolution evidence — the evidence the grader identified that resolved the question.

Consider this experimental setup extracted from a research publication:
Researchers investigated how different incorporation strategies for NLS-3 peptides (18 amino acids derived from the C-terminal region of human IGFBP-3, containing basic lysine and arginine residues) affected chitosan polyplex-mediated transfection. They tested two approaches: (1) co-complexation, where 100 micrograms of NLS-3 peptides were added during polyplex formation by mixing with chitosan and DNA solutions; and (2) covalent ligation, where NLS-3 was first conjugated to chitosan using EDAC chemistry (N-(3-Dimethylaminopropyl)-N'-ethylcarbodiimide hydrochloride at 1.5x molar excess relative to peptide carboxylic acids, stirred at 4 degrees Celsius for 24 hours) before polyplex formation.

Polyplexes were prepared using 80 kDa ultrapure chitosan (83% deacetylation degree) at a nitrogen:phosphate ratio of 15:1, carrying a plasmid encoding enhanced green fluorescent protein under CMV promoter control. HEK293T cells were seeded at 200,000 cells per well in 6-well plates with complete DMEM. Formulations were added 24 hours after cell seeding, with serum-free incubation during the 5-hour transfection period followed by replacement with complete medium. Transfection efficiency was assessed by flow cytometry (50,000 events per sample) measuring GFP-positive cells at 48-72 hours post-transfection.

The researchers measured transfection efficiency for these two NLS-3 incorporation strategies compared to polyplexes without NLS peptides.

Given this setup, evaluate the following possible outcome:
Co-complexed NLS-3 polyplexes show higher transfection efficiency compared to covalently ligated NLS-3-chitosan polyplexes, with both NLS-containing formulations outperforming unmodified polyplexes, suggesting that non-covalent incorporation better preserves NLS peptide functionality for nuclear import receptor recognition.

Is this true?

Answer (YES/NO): NO